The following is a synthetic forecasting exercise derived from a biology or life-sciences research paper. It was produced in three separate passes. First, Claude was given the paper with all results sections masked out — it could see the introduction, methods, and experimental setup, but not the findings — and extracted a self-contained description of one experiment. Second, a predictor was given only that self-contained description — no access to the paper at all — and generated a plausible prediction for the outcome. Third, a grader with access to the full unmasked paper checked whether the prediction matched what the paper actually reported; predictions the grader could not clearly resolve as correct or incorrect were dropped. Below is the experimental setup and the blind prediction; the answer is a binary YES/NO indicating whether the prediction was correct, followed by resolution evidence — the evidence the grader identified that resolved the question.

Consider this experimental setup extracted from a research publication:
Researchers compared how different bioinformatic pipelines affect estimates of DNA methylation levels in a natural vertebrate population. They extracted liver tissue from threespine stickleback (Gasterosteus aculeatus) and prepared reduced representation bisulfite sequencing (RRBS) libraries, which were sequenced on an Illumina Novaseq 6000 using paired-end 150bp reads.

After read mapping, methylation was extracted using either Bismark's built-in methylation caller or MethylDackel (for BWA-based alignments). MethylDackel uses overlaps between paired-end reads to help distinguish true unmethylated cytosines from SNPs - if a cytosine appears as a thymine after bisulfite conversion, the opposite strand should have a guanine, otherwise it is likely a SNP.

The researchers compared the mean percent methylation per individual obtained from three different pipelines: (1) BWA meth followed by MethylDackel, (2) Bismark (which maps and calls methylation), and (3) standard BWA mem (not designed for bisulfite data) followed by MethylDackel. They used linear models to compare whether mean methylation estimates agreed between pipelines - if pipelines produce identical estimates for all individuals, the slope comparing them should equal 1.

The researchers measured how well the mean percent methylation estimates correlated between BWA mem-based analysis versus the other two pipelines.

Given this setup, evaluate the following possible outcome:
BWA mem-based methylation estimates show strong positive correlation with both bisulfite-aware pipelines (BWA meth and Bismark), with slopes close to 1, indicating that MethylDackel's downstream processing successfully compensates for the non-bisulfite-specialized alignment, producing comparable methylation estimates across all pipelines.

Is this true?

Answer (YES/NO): NO